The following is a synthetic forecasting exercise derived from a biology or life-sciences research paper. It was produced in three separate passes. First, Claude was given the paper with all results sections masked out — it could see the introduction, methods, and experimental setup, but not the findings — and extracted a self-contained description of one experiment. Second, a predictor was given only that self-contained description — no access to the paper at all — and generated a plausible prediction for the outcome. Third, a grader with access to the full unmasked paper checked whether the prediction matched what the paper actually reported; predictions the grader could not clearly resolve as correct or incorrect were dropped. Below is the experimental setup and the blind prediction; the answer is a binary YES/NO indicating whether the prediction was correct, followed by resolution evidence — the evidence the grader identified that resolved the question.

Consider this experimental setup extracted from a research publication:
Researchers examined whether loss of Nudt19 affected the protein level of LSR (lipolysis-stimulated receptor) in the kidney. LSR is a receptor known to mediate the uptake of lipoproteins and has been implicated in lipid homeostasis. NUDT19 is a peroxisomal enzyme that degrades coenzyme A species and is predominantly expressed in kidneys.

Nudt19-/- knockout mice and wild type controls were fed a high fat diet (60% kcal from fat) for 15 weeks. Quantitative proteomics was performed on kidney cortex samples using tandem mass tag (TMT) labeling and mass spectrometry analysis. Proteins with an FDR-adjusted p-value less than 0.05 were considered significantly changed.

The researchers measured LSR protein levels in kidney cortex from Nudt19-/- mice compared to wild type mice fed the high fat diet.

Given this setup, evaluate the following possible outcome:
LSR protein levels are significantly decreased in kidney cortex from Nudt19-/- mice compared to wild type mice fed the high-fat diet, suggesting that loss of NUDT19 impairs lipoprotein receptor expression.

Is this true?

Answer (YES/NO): YES